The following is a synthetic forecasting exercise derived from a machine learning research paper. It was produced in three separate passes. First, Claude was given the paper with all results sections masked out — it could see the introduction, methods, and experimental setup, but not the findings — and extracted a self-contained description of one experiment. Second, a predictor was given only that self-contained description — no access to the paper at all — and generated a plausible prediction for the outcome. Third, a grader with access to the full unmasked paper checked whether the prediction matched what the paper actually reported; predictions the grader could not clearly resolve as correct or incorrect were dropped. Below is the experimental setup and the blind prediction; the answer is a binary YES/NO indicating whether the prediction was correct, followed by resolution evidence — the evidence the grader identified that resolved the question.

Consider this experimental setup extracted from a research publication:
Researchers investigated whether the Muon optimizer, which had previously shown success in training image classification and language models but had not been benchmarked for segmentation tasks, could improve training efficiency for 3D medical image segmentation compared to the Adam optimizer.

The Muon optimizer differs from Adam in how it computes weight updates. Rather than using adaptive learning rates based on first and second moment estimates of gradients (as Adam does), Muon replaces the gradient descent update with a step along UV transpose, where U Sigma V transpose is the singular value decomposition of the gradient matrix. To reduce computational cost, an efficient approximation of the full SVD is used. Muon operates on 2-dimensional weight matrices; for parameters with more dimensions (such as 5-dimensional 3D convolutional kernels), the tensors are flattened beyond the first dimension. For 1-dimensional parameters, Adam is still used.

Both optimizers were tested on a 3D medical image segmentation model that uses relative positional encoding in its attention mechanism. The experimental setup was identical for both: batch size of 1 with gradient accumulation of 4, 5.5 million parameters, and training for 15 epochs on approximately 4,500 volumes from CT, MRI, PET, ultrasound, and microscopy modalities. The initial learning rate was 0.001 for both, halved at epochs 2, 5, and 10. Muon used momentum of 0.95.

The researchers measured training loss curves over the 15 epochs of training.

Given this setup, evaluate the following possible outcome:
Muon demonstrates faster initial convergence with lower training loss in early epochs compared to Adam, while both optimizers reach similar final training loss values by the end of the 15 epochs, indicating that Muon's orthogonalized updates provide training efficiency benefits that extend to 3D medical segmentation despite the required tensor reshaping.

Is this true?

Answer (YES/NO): NO